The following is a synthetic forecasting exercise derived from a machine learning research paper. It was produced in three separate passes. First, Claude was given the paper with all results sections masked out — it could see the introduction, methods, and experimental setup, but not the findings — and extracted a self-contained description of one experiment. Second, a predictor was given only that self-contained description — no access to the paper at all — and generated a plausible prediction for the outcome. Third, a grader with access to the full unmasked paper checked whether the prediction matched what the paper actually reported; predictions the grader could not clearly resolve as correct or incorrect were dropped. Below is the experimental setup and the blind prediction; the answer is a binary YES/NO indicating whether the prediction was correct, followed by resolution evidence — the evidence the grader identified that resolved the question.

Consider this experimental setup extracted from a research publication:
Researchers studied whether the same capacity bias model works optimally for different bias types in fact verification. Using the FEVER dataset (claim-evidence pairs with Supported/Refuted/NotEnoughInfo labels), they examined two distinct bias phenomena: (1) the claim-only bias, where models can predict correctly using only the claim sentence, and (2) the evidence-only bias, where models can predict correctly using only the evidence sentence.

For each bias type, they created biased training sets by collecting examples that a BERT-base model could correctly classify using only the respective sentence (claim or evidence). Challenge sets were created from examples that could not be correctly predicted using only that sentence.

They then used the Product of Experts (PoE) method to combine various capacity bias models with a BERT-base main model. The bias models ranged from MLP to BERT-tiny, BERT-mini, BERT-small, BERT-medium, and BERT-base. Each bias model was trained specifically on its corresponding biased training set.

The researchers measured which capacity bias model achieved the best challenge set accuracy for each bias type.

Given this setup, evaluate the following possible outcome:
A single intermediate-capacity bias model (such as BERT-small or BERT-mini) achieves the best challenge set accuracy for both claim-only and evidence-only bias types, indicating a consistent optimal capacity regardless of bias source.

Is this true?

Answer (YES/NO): NO